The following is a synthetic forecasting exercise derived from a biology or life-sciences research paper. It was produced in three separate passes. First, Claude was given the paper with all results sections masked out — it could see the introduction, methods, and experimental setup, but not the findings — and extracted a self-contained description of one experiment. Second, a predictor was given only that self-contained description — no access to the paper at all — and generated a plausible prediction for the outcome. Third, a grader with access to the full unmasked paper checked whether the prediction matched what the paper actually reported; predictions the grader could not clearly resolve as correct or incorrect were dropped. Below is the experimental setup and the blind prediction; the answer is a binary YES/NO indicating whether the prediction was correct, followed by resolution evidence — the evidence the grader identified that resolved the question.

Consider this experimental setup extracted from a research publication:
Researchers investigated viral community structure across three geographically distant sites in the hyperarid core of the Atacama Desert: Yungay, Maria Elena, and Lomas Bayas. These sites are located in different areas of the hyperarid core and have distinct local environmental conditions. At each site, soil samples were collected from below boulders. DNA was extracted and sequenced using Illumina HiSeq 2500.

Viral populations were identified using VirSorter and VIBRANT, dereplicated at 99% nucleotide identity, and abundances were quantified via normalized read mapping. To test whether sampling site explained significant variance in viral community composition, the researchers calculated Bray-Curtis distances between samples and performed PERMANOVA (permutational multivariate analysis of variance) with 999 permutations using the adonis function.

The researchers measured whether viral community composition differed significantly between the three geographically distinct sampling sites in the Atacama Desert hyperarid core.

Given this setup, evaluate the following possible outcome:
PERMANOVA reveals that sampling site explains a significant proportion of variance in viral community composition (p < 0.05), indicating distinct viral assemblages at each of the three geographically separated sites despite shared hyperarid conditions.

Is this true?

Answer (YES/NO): YES